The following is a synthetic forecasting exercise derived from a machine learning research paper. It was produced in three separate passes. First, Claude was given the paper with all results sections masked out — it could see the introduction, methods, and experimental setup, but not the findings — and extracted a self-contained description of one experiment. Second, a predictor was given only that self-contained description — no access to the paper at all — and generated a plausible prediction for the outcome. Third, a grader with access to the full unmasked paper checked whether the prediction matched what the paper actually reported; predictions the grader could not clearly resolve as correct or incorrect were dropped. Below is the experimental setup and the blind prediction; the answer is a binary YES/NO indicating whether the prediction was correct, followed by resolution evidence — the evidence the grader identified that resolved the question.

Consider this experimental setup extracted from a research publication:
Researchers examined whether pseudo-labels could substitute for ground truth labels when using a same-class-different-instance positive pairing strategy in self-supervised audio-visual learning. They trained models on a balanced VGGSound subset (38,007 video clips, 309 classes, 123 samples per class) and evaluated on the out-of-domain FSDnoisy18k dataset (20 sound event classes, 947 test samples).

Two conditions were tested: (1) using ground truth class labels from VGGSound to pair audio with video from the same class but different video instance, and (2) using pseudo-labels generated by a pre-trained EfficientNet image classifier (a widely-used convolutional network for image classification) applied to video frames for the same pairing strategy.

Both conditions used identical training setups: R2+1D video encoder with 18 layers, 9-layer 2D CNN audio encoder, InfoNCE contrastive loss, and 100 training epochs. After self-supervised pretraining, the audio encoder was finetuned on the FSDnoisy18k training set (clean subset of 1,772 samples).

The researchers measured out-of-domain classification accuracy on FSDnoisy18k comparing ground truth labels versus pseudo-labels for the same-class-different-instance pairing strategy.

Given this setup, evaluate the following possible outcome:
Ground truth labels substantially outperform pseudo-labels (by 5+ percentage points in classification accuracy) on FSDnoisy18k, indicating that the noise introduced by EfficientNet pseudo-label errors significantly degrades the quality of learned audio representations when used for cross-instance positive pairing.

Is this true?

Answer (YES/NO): NO